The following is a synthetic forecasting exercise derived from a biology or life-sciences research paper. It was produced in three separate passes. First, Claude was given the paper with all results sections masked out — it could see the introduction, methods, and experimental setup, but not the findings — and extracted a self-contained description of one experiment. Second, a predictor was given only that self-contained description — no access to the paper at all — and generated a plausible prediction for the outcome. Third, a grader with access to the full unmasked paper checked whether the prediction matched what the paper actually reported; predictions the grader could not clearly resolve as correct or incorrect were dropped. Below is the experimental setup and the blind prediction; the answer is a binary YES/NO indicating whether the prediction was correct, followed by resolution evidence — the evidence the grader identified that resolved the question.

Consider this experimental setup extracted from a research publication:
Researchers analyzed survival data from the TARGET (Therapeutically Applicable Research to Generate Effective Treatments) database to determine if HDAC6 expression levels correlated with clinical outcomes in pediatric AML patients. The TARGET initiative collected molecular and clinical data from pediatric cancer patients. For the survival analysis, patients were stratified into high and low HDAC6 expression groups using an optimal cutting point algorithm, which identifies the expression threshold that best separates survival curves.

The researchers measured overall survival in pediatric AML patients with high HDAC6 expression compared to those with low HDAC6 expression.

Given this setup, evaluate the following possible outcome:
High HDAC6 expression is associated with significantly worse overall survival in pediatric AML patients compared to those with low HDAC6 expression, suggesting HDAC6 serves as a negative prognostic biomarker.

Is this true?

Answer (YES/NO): YES